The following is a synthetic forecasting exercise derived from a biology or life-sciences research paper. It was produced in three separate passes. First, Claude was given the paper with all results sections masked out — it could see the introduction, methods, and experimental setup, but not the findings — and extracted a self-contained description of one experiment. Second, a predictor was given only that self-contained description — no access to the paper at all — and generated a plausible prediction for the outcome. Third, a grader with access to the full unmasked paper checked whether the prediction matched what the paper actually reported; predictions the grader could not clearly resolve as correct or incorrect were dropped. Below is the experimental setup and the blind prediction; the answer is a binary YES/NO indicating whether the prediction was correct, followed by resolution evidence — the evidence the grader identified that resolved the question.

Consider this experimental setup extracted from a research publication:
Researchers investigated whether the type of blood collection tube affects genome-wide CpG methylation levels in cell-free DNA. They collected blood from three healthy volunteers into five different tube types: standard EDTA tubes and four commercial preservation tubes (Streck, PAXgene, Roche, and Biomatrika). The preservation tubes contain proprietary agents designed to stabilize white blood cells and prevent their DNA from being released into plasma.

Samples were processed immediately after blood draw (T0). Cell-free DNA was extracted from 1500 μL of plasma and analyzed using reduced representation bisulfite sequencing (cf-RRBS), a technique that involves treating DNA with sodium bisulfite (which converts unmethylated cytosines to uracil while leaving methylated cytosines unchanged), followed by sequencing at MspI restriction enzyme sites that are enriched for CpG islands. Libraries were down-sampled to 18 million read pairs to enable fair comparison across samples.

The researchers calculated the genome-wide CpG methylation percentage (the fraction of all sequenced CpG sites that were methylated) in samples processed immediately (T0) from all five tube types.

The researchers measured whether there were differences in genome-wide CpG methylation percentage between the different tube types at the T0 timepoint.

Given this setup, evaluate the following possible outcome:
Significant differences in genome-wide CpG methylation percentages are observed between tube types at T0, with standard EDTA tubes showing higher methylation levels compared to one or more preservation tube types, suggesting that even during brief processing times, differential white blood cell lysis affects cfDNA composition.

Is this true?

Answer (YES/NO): NO